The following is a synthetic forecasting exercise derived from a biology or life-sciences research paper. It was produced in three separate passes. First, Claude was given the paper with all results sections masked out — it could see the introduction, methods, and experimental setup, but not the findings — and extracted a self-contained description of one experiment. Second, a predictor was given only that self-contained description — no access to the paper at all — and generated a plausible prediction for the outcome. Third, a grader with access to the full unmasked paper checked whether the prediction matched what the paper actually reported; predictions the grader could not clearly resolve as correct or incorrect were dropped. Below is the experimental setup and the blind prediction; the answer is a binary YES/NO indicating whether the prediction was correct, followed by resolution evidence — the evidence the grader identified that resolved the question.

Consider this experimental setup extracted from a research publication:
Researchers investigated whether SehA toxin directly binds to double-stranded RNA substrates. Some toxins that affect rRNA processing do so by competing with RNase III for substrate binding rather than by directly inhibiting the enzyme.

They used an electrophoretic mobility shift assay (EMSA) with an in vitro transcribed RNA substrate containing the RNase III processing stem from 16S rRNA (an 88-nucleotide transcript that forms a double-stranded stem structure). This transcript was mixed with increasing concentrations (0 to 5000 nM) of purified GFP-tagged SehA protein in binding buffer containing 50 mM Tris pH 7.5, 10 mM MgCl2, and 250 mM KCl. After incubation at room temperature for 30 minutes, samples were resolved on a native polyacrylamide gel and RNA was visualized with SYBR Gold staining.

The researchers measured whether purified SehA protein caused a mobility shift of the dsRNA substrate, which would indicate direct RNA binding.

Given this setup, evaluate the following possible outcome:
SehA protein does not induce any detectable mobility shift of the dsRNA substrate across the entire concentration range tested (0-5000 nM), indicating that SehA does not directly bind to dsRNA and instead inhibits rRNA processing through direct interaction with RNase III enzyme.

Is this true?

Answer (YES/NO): YES